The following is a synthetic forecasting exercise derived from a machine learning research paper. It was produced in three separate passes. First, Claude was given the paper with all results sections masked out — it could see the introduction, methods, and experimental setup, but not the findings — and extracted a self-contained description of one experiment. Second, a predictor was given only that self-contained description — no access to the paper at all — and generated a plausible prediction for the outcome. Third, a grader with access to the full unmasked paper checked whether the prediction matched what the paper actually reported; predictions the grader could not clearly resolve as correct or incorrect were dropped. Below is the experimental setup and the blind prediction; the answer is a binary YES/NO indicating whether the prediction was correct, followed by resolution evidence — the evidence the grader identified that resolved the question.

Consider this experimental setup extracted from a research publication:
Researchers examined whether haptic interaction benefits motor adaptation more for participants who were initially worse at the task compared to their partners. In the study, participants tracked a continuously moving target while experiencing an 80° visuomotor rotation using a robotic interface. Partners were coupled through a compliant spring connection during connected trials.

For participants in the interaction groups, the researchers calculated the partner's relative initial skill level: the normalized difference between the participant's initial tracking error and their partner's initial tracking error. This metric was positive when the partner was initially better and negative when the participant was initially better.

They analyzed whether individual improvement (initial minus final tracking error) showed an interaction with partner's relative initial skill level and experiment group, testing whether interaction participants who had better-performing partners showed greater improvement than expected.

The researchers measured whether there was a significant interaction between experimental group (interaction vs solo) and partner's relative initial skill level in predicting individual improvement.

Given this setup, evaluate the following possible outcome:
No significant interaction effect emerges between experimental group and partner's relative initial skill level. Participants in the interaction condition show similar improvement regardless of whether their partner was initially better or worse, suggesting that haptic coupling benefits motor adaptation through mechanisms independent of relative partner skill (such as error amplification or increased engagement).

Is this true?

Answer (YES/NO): NO